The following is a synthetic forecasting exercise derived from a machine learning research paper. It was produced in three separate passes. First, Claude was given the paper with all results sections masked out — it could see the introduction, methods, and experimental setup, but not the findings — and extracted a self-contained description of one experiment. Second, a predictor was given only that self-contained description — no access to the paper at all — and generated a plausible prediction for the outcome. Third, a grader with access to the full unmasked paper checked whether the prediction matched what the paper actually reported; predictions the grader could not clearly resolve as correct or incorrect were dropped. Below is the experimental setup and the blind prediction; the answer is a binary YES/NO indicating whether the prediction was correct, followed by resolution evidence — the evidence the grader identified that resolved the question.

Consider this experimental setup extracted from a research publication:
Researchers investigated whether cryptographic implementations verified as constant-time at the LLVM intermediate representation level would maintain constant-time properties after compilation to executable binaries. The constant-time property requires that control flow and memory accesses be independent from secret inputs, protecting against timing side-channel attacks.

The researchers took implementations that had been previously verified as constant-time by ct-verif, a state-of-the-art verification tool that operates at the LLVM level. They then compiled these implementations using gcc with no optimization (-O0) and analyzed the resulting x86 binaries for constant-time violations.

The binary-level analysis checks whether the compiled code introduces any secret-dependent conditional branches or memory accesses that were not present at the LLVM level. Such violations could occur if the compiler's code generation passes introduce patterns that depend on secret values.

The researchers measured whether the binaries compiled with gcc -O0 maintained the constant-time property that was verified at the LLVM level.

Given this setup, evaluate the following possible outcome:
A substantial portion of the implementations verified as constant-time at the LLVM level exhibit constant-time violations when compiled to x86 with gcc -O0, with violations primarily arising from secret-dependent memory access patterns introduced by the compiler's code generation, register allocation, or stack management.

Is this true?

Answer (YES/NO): NO